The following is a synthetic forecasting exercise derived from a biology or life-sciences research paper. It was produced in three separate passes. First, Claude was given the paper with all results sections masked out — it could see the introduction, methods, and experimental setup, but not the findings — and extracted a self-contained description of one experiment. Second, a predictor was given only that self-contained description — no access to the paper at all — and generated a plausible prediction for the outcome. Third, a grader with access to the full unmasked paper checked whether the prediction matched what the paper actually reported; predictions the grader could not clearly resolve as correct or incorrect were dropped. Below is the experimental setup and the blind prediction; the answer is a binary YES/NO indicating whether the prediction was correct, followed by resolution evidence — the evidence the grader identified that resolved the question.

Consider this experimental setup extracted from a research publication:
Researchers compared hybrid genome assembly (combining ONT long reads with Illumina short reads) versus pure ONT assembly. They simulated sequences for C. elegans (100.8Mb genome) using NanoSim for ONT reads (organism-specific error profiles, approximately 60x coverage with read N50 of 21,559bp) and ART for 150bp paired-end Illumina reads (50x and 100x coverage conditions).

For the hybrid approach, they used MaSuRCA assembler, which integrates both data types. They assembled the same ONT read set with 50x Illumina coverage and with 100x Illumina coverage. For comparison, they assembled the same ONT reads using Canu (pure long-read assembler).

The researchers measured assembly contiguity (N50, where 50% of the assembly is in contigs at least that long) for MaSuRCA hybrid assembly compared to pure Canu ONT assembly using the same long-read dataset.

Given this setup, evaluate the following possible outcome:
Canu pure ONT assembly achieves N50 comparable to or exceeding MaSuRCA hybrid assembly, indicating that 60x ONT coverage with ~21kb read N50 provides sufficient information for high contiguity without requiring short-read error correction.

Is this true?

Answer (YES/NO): YES